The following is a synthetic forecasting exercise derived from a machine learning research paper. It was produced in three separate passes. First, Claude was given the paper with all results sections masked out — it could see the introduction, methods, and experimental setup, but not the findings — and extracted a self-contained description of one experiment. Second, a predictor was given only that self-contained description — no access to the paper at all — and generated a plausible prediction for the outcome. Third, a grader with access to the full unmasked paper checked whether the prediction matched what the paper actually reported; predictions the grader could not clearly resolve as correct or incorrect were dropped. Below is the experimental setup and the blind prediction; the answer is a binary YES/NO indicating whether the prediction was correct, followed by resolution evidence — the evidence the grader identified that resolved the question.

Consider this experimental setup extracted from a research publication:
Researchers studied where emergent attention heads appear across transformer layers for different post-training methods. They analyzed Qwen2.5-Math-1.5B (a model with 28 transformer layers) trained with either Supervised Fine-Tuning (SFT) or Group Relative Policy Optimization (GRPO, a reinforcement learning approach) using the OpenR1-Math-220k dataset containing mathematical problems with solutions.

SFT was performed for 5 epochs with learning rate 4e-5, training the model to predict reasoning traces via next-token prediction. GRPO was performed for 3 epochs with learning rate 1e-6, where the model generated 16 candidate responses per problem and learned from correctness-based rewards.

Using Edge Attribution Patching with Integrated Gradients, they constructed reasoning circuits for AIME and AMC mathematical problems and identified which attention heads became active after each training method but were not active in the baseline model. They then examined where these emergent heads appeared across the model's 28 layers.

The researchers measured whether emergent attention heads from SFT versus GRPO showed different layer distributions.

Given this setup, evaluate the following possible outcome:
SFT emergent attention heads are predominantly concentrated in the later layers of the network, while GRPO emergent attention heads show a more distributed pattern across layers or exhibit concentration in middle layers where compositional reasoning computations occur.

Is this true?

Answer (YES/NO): NO